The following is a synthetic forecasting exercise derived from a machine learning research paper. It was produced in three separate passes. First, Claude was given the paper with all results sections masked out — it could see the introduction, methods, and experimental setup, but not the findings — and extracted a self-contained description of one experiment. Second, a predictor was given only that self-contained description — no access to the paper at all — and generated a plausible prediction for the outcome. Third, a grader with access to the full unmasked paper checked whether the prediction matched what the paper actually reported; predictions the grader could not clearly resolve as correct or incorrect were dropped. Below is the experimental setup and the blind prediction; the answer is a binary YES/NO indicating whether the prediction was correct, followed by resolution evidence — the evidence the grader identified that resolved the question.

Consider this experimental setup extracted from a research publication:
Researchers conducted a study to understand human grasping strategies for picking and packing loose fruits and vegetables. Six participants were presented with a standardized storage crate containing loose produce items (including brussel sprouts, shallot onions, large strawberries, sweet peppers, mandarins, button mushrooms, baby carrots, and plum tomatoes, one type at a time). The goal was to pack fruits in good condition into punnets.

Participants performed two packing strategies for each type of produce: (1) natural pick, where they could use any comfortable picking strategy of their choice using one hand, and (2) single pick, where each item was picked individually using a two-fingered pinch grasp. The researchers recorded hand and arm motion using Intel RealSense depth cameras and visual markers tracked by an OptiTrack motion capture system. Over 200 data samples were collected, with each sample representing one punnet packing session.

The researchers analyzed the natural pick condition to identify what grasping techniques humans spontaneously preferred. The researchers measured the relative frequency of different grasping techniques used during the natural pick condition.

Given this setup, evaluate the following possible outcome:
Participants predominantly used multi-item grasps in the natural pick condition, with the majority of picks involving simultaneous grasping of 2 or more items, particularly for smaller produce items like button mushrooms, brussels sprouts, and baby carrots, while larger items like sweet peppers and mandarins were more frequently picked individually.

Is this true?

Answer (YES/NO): NO